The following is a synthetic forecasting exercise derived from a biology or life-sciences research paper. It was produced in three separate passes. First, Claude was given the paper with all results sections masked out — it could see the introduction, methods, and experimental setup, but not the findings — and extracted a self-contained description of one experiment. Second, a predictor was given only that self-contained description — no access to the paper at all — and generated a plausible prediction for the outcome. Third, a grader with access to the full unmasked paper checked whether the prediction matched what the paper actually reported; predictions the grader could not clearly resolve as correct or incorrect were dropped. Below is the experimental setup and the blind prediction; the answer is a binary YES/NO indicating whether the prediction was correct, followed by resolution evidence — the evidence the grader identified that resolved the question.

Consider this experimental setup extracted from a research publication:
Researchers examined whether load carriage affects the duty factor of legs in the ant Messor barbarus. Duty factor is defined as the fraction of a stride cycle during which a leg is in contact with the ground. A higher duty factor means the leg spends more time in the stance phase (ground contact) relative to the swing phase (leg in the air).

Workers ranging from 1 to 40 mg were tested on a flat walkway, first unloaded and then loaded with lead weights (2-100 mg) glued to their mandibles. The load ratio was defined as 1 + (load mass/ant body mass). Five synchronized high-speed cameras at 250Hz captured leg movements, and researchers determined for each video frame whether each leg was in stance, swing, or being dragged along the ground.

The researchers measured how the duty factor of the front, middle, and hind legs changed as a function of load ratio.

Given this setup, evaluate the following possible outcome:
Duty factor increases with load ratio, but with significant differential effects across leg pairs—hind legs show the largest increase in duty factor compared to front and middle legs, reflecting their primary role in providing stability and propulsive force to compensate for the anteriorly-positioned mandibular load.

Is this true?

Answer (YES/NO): NO